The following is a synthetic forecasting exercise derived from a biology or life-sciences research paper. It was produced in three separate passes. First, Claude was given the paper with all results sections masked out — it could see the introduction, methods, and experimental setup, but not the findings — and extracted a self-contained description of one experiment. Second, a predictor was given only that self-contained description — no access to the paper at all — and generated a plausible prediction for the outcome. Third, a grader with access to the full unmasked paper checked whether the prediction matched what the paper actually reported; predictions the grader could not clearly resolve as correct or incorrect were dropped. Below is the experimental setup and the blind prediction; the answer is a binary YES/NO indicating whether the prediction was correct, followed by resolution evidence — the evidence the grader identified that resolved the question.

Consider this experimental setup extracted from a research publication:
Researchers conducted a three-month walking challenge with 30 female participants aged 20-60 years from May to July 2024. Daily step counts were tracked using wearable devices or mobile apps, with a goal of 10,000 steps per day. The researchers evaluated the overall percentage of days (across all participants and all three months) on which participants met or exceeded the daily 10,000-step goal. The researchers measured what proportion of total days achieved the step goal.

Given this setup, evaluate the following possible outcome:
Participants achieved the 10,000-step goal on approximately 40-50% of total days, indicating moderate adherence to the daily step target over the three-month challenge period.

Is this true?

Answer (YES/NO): NO